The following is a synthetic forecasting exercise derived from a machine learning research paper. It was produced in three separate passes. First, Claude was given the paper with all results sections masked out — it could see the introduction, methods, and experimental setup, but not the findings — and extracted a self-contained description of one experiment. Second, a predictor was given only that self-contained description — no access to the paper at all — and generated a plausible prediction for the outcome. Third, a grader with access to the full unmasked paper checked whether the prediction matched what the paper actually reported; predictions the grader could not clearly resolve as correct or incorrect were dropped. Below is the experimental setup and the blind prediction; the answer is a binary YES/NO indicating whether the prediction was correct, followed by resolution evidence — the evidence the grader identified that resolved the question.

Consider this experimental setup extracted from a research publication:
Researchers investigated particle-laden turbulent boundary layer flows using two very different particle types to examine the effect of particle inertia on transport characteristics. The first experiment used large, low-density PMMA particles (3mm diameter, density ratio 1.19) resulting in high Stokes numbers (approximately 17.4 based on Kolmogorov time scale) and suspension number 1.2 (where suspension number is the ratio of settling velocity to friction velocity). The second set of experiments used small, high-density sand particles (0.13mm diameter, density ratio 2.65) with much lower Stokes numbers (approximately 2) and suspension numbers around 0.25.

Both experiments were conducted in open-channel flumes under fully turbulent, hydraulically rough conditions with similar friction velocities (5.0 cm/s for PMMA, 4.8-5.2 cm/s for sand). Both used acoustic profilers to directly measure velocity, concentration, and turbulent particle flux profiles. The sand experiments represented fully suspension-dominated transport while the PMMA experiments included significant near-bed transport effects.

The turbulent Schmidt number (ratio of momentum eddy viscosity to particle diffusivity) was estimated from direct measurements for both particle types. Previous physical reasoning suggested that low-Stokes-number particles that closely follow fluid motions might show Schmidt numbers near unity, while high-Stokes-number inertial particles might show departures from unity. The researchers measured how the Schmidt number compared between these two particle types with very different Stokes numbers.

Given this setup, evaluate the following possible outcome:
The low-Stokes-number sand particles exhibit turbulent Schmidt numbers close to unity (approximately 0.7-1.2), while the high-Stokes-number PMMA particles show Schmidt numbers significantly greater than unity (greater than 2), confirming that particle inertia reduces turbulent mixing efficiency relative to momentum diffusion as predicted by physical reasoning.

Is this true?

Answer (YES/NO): NO